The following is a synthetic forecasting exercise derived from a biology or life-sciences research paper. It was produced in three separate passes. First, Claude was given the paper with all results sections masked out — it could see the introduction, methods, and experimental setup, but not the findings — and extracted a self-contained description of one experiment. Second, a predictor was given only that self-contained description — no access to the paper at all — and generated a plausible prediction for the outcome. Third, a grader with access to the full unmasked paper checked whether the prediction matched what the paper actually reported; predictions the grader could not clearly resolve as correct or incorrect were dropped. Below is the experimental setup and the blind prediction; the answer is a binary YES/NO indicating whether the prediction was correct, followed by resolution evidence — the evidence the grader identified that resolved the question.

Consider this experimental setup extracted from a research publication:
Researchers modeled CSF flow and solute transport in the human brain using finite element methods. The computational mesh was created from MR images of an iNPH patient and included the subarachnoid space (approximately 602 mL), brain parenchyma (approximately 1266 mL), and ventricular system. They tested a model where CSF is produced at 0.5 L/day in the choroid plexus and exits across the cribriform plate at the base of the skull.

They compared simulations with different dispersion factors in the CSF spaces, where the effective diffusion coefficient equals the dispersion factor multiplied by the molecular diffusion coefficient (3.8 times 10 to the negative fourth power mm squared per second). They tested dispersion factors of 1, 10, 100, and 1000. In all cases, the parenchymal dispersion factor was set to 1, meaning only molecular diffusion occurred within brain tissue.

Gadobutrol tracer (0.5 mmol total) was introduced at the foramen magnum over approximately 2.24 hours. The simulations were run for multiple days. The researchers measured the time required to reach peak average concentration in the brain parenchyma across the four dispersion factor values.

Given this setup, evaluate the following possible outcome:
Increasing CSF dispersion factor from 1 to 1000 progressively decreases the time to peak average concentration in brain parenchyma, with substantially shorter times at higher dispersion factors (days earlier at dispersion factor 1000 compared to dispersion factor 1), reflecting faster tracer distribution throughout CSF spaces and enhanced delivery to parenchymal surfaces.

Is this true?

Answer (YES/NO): NO